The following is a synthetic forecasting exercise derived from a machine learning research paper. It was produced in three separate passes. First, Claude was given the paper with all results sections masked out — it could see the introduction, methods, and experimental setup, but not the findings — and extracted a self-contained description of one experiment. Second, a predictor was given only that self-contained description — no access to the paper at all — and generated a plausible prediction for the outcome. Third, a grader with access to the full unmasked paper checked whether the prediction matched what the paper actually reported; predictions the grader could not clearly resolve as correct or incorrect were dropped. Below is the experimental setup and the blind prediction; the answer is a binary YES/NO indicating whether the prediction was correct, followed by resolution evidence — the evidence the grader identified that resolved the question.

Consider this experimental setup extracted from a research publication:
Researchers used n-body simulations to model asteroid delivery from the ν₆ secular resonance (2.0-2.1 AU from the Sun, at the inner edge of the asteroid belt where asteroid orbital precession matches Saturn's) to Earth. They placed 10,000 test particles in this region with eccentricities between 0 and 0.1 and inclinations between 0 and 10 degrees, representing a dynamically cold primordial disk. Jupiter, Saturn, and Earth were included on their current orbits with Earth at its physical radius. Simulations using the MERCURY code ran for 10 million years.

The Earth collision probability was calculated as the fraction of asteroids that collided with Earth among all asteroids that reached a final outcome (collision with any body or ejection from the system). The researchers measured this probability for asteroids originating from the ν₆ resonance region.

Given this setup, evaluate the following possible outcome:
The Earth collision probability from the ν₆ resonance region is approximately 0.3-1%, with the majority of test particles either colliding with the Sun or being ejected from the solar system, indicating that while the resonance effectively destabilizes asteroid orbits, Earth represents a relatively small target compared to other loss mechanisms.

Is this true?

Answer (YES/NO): NO